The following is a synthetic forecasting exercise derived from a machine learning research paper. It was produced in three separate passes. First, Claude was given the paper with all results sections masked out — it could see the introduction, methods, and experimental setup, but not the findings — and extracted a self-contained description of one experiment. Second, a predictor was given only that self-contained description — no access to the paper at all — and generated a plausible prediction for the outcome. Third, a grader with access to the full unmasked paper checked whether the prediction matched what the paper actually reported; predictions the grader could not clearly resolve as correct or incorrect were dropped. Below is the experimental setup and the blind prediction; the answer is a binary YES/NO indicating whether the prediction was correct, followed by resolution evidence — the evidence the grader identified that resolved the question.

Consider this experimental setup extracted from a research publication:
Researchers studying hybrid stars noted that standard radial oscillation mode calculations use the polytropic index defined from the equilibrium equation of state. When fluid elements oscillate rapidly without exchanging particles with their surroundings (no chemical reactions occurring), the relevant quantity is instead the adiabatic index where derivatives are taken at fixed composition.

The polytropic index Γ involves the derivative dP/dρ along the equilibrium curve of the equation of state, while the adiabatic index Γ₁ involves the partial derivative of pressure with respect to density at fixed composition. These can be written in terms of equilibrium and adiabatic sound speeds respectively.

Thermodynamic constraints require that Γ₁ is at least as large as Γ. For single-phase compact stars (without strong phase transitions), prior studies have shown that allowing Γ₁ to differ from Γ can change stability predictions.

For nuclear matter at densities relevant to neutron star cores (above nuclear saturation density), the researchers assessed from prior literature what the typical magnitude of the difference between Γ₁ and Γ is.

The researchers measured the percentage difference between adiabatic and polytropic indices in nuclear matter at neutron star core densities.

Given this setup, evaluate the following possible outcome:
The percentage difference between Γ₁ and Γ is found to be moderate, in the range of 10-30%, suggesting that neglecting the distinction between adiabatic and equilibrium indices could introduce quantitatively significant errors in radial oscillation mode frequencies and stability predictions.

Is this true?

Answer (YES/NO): NO